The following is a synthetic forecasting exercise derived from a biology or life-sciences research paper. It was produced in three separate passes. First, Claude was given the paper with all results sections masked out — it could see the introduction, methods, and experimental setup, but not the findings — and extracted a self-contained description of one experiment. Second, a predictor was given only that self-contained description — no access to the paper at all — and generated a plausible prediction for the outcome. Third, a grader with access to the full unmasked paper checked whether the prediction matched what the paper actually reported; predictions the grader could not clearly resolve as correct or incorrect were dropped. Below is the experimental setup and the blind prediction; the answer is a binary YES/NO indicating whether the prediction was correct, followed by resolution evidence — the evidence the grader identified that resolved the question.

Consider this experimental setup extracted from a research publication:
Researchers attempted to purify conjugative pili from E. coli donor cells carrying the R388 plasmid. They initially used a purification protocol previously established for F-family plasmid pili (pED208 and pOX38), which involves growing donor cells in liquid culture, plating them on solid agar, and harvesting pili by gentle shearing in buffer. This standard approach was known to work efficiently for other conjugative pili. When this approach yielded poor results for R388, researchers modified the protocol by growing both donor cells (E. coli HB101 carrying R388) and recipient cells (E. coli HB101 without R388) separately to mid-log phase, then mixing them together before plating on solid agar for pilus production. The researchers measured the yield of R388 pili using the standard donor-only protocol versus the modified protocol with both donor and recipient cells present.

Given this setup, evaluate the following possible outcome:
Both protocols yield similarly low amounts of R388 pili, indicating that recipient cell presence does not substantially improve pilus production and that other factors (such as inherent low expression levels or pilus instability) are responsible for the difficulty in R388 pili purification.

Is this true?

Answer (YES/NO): NO